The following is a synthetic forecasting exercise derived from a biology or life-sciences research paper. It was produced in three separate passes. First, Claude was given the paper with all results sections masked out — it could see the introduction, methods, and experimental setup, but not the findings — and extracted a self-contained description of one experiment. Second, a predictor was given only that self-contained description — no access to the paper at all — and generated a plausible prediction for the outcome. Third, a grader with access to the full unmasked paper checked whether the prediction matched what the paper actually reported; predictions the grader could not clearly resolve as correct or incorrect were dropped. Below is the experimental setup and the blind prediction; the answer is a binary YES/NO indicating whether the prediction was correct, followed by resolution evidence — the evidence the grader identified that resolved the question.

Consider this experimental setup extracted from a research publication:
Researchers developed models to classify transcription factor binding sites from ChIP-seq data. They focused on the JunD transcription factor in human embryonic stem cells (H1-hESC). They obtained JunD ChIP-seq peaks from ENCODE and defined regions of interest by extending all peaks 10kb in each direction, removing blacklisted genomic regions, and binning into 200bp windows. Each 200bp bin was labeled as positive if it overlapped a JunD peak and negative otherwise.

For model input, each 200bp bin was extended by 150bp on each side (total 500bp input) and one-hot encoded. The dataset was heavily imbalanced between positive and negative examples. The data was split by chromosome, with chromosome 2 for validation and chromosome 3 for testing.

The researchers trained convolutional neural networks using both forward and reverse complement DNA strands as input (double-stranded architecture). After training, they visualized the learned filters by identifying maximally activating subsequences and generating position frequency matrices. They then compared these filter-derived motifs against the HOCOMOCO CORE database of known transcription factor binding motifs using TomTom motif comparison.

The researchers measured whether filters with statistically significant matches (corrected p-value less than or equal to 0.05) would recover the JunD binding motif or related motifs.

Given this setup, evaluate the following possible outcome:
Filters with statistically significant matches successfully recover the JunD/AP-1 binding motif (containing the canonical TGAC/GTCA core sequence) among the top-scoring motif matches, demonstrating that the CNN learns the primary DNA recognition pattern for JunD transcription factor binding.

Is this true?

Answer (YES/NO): YES